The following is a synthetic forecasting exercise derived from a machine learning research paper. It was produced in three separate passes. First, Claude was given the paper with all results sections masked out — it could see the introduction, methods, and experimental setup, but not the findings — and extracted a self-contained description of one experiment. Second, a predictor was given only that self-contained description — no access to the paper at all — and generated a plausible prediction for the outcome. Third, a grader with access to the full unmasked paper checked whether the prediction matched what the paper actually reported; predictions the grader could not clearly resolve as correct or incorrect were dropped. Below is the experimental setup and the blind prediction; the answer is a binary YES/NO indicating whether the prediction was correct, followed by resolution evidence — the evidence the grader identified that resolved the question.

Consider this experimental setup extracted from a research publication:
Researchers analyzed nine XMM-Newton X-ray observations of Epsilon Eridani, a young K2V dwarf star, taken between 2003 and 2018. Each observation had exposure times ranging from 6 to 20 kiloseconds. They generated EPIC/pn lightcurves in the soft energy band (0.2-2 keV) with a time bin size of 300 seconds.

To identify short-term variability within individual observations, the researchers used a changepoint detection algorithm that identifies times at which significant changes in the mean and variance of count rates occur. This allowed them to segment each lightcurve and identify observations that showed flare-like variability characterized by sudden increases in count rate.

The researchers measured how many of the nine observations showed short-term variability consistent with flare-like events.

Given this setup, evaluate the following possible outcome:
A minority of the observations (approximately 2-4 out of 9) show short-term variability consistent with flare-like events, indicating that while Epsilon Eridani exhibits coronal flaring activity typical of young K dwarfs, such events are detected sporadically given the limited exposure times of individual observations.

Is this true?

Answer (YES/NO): YES